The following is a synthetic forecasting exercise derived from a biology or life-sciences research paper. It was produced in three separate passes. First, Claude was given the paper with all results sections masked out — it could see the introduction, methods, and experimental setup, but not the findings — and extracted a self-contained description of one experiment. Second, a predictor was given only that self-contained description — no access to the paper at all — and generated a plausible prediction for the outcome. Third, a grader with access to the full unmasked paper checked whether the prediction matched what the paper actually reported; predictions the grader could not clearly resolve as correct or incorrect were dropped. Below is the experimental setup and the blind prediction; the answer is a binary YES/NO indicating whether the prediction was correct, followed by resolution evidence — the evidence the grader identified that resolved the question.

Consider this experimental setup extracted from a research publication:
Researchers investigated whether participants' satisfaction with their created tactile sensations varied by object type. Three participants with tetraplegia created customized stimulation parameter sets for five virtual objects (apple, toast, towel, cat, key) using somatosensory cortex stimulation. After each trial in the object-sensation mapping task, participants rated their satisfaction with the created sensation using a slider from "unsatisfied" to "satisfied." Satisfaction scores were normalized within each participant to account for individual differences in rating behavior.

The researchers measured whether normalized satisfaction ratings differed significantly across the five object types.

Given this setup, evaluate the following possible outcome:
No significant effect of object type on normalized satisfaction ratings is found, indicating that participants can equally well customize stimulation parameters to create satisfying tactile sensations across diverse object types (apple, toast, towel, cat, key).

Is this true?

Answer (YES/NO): NO